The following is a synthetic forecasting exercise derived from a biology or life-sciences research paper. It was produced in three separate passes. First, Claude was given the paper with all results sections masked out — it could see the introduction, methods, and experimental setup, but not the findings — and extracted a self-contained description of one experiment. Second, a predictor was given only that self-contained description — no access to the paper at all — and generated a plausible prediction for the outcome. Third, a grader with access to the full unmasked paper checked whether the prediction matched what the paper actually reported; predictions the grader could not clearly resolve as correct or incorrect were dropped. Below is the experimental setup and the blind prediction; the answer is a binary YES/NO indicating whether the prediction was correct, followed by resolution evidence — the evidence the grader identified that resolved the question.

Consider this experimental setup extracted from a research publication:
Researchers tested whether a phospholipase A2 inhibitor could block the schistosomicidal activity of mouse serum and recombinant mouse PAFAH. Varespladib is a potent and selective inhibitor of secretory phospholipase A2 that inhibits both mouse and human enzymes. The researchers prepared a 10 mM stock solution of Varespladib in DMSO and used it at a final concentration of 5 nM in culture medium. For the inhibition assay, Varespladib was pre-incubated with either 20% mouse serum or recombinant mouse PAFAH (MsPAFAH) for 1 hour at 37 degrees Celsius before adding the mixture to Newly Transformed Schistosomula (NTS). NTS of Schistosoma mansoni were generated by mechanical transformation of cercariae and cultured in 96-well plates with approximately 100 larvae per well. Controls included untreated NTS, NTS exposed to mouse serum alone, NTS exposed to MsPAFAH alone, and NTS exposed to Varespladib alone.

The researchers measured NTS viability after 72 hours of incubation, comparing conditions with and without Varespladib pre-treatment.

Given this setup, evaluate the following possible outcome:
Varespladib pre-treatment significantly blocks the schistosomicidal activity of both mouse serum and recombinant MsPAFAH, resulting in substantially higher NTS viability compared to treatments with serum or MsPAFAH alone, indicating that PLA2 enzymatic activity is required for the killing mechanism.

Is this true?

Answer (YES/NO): NO